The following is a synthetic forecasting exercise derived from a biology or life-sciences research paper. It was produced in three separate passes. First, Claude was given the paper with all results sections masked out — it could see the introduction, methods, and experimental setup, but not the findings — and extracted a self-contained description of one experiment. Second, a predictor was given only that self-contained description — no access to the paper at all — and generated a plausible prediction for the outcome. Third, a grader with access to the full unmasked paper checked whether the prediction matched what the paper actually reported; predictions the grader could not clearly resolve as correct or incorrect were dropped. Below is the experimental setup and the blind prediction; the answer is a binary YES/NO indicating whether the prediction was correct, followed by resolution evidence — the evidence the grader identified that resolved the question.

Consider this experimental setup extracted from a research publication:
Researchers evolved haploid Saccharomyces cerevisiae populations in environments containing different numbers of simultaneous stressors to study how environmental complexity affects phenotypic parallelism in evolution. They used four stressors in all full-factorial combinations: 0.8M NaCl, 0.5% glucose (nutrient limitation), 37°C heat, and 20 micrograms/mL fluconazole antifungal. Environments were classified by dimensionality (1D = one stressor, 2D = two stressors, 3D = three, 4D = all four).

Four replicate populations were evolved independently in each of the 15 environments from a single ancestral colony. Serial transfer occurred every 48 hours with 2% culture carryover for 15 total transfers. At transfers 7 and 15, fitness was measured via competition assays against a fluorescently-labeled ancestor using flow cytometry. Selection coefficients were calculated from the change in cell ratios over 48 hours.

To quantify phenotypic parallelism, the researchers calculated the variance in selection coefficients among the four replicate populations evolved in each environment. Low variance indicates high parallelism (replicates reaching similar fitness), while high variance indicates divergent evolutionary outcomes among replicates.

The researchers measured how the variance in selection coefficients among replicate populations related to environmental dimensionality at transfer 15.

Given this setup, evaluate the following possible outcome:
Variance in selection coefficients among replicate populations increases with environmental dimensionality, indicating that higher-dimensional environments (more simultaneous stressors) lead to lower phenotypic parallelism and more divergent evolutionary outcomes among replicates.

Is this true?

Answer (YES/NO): NO